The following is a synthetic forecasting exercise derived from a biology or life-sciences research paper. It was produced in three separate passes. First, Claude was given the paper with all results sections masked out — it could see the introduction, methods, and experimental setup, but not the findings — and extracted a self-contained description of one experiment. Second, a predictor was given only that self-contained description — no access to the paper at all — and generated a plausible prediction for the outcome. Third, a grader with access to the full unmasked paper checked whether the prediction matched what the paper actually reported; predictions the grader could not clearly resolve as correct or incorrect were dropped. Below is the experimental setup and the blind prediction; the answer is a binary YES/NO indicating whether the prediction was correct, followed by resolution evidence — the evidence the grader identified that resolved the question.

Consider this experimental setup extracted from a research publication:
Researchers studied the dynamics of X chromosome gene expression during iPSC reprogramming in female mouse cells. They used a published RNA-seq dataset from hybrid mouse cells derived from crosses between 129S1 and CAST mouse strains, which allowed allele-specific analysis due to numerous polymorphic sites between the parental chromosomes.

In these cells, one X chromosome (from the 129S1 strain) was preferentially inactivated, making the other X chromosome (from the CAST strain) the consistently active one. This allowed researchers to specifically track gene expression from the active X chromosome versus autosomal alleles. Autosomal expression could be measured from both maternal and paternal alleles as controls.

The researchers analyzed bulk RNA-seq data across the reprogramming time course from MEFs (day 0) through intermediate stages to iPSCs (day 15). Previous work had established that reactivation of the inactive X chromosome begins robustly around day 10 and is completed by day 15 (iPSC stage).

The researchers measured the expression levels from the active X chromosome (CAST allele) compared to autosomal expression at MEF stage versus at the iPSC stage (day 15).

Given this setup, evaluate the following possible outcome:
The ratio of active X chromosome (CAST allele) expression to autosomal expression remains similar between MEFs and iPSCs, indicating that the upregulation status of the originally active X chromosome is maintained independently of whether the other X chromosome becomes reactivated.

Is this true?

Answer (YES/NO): NO